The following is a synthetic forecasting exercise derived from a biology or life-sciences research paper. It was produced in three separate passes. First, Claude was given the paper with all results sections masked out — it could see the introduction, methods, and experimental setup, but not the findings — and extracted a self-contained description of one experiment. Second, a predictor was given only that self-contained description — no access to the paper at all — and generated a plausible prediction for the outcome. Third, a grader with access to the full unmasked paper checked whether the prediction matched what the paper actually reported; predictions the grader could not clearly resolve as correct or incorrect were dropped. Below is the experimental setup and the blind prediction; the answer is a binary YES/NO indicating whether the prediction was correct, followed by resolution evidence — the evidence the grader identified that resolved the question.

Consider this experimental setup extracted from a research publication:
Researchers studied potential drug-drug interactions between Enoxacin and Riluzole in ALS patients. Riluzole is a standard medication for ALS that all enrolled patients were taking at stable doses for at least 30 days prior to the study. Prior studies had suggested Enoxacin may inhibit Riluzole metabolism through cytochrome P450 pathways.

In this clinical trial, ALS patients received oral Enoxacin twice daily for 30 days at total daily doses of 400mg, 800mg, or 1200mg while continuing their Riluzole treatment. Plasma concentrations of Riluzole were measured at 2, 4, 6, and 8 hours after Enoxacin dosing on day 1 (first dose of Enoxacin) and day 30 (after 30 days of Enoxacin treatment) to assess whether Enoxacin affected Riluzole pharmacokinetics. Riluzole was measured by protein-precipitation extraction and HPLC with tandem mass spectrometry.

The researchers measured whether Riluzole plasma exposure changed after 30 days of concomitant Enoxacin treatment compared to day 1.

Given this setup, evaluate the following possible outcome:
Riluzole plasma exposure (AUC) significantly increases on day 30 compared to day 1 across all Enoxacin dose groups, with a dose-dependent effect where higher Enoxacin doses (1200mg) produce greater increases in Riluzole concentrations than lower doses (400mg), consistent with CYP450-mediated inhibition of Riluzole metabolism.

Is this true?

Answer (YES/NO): NO